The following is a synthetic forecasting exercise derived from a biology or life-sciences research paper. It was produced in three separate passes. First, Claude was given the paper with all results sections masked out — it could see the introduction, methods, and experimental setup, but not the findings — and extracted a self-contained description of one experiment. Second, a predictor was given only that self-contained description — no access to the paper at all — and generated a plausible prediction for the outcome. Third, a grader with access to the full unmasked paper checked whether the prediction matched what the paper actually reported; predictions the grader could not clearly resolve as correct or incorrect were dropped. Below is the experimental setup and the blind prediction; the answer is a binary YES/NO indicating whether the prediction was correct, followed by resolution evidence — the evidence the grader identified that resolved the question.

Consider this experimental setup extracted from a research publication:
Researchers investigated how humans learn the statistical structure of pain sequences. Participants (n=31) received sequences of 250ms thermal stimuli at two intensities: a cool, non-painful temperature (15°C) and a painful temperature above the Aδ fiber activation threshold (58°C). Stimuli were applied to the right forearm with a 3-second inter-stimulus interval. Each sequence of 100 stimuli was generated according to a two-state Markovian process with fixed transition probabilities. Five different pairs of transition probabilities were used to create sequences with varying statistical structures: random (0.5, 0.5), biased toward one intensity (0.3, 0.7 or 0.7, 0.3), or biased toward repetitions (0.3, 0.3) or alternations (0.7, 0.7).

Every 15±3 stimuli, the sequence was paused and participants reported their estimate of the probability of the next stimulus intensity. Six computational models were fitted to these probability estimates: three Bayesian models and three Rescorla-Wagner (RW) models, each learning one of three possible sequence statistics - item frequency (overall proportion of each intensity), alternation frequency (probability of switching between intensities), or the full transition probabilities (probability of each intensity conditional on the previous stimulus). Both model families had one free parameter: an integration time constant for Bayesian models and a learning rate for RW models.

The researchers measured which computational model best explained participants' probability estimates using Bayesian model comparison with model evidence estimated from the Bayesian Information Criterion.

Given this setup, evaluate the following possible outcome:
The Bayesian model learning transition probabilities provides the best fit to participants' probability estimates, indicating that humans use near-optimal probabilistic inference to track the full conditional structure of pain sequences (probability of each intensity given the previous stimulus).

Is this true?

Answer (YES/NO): YES